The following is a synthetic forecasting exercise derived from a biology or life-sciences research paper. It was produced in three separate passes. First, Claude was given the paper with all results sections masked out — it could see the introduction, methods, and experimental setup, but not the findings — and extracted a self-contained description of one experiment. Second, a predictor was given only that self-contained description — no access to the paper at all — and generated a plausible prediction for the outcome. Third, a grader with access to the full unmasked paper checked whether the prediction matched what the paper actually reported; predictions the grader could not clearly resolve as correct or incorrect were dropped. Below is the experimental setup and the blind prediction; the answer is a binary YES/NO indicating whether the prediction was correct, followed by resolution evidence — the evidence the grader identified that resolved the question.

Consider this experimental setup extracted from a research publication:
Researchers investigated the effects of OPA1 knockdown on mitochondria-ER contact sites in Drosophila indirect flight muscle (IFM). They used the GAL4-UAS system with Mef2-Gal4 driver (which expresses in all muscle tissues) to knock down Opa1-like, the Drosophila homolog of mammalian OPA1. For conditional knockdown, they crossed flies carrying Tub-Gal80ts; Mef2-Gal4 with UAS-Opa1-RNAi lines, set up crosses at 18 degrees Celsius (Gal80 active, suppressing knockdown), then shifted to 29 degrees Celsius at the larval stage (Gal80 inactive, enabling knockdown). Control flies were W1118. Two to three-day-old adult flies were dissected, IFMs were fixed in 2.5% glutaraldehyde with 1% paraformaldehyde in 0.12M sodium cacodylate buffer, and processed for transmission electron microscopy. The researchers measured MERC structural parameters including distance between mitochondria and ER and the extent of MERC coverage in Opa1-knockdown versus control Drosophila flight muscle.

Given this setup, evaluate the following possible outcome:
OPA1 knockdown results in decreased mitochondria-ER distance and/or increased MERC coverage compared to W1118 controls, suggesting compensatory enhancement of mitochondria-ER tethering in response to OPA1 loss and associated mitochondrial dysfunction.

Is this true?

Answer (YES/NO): YES